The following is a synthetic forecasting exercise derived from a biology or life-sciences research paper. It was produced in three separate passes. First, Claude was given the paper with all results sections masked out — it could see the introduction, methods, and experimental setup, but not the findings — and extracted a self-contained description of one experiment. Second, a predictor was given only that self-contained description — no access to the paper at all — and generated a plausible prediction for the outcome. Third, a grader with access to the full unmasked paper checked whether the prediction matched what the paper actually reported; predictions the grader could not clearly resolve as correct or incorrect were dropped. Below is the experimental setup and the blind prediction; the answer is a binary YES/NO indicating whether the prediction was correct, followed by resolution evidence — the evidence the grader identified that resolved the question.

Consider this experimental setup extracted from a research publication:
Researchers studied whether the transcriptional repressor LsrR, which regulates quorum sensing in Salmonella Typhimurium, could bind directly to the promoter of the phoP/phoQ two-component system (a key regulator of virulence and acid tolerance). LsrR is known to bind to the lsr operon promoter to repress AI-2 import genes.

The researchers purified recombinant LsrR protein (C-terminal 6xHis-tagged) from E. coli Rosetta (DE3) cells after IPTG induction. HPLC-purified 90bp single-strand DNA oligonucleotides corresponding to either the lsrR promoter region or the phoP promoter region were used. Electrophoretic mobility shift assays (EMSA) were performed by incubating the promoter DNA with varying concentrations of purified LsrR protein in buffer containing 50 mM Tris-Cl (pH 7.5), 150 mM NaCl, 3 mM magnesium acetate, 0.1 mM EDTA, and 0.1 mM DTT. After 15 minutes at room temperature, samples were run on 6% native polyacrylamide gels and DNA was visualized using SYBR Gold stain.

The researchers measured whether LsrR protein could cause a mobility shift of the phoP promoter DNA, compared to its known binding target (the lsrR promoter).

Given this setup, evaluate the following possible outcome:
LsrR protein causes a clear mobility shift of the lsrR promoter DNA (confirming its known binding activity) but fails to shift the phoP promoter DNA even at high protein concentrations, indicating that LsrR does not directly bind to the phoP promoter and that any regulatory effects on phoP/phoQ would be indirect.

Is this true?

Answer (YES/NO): NO